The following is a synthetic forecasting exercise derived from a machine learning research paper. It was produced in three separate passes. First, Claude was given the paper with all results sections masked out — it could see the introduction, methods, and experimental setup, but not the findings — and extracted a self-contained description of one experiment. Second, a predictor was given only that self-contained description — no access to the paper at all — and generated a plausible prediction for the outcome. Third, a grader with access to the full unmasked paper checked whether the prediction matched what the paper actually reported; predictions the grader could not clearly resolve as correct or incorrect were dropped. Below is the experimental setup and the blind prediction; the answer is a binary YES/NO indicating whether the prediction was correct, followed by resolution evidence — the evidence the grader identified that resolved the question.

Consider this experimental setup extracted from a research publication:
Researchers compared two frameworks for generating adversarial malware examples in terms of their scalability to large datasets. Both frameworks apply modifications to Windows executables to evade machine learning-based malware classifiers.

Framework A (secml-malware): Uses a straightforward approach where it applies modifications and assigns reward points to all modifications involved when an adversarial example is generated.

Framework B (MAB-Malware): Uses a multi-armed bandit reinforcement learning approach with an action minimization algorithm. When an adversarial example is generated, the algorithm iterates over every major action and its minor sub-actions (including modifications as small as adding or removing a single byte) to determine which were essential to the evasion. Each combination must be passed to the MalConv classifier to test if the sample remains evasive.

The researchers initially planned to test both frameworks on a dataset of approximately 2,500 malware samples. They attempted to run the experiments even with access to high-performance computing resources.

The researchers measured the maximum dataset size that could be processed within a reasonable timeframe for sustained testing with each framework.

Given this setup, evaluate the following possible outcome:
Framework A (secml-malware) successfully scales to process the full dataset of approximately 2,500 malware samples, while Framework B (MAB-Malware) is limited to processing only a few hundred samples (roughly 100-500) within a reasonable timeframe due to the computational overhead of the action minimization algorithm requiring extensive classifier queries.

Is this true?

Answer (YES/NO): NO